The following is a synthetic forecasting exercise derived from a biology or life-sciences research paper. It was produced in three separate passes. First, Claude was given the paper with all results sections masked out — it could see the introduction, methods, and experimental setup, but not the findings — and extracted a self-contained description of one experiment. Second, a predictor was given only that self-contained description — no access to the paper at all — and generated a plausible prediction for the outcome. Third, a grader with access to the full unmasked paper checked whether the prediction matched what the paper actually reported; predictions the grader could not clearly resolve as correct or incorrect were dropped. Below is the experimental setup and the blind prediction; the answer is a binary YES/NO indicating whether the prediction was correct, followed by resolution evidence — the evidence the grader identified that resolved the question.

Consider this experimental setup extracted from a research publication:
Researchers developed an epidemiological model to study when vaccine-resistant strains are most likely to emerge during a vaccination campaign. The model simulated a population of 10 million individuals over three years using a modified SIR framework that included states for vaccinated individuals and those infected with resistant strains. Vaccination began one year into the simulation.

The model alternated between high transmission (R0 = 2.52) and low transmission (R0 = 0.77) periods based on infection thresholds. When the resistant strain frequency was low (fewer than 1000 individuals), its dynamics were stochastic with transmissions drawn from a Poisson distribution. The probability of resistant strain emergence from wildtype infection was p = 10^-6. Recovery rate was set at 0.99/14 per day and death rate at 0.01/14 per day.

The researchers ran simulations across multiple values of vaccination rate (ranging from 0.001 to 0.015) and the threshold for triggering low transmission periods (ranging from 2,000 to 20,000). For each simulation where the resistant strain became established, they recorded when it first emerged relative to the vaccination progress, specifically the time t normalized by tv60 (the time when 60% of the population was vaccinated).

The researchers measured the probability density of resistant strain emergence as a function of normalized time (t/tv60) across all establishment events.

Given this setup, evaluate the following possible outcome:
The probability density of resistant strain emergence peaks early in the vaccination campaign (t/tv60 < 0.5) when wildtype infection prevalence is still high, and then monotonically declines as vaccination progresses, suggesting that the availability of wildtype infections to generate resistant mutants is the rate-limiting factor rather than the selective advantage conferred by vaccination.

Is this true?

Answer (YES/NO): NO